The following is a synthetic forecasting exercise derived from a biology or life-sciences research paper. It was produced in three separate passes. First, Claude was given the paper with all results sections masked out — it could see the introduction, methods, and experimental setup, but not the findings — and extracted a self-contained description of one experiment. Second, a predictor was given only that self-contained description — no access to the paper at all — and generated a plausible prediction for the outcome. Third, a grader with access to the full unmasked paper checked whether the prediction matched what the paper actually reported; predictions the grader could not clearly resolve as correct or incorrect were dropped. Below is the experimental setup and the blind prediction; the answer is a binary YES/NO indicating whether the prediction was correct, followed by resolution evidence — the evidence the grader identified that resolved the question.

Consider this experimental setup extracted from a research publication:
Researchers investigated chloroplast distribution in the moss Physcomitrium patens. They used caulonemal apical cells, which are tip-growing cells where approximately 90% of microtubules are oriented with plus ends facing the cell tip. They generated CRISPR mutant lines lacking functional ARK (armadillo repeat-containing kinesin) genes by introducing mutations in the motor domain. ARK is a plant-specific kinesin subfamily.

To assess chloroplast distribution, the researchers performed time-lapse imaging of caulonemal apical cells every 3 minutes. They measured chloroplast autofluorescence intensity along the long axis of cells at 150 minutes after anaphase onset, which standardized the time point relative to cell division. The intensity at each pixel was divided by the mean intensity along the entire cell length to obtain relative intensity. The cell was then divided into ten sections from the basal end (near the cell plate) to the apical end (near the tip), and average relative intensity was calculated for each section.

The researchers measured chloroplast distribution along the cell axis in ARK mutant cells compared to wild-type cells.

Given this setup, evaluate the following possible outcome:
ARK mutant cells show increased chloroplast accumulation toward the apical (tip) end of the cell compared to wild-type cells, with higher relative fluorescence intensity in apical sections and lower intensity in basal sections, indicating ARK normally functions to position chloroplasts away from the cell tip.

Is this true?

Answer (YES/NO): NO